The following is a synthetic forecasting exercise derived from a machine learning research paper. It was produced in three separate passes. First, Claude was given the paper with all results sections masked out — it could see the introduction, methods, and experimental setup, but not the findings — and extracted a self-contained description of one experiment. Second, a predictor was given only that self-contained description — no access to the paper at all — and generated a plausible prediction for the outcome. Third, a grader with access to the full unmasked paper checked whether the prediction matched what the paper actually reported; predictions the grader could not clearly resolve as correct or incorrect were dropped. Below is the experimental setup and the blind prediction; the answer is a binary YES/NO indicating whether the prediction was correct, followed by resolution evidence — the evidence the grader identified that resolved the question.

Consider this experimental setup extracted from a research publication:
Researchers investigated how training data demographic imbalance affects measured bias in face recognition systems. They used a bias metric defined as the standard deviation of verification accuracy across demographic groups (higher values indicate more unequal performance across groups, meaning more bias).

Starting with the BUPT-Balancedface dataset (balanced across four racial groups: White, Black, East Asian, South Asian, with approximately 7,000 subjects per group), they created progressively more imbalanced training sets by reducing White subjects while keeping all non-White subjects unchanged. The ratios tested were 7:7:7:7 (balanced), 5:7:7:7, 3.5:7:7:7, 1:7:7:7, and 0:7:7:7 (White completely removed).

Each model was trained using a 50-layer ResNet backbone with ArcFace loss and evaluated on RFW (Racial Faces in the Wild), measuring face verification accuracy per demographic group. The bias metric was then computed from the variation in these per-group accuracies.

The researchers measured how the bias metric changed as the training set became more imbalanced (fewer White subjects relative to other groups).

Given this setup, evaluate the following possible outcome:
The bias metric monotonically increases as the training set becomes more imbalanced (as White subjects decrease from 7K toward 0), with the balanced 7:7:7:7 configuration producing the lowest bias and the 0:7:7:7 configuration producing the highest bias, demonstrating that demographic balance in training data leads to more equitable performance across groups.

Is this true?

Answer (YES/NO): NO